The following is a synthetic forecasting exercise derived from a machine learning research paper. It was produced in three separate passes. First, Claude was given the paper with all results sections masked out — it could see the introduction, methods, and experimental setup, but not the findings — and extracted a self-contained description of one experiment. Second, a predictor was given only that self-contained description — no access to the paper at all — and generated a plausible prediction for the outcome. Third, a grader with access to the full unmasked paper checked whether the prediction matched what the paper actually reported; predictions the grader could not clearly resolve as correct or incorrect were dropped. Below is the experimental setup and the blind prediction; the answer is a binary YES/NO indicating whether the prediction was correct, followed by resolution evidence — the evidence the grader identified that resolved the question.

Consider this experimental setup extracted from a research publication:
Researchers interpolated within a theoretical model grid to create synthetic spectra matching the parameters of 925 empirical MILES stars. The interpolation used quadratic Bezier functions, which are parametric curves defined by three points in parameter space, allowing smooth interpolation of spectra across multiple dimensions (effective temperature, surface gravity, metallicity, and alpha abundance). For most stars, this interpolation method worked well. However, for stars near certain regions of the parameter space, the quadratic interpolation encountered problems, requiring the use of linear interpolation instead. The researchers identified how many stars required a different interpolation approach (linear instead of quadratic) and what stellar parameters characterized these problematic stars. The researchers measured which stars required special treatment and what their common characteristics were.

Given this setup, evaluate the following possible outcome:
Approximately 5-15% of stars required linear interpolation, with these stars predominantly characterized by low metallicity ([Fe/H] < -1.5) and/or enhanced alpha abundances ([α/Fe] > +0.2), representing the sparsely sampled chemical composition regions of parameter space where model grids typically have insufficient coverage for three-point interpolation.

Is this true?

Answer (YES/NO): NO